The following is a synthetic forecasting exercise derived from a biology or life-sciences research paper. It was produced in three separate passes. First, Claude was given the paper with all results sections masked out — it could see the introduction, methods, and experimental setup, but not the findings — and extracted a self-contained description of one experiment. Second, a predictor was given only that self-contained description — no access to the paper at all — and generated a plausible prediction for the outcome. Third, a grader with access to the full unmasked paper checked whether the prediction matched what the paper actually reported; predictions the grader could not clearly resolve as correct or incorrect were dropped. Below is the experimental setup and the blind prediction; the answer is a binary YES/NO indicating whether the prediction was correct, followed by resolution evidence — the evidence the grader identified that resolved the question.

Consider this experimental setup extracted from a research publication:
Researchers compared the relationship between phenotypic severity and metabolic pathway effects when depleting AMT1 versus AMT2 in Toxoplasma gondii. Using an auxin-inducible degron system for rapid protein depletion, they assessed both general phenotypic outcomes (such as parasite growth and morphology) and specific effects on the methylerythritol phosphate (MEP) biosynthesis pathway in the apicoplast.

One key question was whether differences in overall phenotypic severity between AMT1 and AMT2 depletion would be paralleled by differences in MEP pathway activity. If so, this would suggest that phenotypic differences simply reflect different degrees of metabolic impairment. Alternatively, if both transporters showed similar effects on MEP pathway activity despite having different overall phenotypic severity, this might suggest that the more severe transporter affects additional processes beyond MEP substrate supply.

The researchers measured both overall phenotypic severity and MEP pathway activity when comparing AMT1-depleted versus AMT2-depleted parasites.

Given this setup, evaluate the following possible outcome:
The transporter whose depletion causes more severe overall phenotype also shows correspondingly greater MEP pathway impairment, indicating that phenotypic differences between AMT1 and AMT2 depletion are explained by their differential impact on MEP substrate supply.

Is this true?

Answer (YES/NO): NO